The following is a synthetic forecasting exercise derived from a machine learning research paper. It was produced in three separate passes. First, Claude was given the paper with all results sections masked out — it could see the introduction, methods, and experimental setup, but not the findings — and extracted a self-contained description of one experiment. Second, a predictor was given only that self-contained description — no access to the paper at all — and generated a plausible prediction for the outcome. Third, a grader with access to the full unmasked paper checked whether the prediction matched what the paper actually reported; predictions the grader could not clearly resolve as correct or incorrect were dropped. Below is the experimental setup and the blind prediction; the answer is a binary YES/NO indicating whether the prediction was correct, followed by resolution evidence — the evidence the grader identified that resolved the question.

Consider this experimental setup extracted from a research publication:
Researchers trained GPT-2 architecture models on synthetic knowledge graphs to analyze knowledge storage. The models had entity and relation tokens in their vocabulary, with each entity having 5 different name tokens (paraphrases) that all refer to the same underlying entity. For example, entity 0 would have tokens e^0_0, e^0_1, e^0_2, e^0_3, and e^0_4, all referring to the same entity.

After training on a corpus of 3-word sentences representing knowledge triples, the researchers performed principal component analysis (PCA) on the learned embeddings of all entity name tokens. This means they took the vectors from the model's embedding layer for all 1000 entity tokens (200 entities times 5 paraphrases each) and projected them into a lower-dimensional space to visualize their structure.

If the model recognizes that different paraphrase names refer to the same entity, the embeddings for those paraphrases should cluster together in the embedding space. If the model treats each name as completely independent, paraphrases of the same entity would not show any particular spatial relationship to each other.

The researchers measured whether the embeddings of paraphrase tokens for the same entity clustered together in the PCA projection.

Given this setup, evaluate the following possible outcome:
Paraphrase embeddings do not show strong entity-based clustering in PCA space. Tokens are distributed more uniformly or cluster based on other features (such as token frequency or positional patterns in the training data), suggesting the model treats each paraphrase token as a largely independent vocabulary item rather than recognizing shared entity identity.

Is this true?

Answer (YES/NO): NO